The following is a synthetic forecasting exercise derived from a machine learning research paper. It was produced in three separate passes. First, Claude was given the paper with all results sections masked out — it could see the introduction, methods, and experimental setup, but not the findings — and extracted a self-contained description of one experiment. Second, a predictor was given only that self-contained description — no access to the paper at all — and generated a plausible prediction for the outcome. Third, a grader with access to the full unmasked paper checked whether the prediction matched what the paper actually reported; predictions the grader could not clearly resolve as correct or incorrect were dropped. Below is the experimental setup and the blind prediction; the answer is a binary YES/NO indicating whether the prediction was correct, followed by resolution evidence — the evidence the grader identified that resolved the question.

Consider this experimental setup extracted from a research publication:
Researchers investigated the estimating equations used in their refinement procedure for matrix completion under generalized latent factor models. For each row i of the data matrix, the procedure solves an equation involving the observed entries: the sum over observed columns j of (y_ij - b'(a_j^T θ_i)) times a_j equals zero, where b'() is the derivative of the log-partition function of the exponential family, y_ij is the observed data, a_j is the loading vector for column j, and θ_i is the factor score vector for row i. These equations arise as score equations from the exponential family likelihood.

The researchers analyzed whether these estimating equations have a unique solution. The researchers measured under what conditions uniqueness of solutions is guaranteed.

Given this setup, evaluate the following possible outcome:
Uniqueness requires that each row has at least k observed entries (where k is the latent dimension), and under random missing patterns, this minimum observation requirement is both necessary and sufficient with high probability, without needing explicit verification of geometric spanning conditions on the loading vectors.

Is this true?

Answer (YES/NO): NO